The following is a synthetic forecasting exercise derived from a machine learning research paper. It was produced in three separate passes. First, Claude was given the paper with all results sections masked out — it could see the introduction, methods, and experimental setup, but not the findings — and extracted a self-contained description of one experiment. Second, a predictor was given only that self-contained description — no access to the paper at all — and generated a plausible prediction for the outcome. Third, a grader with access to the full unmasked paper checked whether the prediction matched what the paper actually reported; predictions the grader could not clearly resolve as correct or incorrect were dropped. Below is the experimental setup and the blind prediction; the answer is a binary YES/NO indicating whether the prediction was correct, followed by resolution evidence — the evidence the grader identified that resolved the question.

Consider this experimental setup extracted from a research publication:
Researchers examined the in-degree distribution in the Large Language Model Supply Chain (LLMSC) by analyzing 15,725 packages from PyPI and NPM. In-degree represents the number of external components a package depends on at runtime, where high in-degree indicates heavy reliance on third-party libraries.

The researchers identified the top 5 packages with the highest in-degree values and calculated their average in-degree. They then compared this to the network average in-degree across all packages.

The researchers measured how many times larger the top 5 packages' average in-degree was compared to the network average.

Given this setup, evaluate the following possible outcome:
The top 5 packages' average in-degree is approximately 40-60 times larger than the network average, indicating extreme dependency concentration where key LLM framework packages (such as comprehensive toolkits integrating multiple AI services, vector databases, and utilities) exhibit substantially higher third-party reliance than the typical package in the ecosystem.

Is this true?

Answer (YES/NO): NO